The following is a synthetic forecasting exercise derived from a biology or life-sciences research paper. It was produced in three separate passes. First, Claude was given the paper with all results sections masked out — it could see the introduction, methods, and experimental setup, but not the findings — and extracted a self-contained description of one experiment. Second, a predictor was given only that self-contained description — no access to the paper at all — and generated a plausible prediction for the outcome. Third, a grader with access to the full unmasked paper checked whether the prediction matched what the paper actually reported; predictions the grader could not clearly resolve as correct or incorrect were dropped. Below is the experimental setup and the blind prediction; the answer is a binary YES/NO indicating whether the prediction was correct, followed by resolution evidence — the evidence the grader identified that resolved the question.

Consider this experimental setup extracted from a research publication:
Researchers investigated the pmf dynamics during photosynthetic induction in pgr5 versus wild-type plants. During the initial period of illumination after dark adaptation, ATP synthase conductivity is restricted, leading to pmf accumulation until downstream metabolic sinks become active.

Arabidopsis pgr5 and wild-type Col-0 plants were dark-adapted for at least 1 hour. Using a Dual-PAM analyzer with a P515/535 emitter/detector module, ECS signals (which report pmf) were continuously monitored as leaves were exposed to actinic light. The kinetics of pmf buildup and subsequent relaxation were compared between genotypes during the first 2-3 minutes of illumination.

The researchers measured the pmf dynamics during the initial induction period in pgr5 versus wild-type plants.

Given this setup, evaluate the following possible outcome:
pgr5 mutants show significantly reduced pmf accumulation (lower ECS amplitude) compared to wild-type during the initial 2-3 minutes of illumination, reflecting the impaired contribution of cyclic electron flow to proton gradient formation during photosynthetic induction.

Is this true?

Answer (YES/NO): NO